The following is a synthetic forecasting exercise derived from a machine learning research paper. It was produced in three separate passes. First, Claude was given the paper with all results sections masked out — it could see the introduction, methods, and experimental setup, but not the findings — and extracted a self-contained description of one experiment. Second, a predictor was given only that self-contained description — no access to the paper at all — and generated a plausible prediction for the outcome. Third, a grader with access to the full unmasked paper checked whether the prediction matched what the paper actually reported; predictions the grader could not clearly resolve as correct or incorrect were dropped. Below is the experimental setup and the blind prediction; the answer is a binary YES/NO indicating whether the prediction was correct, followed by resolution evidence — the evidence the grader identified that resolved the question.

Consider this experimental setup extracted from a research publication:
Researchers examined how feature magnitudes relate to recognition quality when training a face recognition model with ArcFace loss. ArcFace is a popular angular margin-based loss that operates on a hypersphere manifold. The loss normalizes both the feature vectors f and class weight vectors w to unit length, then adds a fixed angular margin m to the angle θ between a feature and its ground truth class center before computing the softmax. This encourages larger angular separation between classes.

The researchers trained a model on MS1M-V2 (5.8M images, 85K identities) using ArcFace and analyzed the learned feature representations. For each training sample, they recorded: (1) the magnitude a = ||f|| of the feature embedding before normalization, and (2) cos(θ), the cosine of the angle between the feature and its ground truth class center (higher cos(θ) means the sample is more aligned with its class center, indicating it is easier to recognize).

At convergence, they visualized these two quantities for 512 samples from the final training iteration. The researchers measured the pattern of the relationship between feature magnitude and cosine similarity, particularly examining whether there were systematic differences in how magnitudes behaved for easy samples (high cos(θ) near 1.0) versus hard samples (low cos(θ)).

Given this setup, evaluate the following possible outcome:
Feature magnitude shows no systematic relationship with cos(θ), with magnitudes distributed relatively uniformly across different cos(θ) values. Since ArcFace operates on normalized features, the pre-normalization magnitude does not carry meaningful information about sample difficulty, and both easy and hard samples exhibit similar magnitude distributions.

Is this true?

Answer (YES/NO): NO